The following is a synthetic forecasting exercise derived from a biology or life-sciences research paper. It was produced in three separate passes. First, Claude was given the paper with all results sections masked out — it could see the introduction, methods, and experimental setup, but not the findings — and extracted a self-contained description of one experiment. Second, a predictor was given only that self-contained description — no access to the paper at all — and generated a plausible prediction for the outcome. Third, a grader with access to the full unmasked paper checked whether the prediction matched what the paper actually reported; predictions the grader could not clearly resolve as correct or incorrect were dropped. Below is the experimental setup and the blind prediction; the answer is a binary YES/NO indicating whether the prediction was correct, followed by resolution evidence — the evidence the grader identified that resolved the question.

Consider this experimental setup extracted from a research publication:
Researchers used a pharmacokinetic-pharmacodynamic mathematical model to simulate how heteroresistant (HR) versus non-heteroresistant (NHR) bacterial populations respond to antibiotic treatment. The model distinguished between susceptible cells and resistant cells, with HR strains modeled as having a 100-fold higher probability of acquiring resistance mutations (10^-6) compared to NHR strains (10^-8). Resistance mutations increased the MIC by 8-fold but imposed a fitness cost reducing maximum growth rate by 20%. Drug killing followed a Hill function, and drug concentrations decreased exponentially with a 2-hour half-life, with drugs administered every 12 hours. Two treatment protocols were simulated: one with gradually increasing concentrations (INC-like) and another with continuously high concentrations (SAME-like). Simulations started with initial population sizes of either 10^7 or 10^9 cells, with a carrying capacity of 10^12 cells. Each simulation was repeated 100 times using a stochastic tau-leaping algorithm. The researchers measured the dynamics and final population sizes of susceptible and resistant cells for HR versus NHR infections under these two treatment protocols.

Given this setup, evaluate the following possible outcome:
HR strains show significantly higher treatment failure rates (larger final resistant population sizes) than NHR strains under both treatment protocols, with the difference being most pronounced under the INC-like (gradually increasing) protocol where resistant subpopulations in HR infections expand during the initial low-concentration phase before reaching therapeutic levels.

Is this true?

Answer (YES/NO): NO